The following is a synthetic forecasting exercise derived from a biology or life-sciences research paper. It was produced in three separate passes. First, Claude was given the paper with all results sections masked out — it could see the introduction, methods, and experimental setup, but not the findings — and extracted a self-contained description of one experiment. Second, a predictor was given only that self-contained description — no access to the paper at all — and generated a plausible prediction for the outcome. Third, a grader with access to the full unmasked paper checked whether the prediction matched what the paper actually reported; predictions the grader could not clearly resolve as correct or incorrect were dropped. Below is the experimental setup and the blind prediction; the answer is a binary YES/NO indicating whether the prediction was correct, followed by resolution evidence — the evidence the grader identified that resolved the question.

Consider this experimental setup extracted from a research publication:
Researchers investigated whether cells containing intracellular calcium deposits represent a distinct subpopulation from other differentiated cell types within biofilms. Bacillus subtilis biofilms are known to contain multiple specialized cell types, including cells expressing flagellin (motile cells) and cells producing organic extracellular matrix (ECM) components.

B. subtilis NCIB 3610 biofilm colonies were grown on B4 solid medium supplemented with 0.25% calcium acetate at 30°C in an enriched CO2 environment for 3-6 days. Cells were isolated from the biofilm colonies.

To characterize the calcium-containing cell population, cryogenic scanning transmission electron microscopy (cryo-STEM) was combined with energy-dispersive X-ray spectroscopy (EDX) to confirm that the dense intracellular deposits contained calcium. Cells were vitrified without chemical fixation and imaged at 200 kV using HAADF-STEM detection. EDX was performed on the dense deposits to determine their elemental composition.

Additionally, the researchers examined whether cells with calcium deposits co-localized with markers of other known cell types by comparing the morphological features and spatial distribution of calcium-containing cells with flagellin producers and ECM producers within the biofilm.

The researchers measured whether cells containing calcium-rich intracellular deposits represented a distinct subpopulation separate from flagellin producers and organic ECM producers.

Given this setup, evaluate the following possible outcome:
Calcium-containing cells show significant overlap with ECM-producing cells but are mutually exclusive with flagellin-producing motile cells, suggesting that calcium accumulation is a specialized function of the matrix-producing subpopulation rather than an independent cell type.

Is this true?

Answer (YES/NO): NO